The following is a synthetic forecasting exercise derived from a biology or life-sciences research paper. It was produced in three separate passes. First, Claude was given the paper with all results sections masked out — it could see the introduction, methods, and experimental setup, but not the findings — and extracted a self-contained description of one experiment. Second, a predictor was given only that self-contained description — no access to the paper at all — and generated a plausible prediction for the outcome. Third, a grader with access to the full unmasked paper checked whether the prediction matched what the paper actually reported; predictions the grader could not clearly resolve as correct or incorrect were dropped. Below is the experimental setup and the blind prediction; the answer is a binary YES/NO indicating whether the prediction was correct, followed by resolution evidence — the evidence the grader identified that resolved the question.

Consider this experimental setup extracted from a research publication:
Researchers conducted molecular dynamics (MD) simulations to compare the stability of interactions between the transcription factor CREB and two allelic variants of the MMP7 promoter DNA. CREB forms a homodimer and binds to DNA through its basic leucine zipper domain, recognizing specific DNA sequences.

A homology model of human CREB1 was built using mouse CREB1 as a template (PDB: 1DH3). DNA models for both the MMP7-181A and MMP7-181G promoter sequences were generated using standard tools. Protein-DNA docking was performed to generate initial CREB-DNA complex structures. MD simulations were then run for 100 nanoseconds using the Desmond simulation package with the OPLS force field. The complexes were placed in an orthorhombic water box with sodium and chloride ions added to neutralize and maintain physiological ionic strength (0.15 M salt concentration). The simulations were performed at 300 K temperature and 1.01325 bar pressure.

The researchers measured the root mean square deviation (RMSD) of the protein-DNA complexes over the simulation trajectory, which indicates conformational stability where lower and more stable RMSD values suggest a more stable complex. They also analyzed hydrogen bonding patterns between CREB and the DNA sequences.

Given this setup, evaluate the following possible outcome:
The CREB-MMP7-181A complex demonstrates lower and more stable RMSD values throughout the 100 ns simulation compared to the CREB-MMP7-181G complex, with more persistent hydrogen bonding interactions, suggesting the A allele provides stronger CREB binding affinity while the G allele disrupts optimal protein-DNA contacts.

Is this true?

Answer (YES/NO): NO